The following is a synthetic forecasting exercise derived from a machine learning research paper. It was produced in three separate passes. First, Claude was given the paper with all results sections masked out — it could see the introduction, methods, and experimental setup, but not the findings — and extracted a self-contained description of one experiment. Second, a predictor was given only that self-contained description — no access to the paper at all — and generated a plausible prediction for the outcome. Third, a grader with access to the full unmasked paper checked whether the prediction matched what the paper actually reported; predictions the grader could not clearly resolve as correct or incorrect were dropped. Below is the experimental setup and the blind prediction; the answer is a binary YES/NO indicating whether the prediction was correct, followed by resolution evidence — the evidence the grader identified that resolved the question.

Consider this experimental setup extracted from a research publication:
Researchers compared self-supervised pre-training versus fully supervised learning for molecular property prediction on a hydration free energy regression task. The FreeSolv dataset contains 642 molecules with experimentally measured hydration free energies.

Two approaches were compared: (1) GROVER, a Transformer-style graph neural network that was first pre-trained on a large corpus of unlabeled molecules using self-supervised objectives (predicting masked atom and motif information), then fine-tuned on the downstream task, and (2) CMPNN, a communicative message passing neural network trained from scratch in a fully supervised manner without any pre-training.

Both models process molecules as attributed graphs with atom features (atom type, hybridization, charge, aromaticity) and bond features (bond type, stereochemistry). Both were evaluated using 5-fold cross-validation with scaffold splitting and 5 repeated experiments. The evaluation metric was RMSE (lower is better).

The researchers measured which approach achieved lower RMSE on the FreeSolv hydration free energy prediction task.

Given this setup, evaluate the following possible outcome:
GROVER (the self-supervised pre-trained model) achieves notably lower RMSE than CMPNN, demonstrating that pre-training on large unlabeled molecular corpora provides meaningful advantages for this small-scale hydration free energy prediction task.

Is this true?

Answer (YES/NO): NO